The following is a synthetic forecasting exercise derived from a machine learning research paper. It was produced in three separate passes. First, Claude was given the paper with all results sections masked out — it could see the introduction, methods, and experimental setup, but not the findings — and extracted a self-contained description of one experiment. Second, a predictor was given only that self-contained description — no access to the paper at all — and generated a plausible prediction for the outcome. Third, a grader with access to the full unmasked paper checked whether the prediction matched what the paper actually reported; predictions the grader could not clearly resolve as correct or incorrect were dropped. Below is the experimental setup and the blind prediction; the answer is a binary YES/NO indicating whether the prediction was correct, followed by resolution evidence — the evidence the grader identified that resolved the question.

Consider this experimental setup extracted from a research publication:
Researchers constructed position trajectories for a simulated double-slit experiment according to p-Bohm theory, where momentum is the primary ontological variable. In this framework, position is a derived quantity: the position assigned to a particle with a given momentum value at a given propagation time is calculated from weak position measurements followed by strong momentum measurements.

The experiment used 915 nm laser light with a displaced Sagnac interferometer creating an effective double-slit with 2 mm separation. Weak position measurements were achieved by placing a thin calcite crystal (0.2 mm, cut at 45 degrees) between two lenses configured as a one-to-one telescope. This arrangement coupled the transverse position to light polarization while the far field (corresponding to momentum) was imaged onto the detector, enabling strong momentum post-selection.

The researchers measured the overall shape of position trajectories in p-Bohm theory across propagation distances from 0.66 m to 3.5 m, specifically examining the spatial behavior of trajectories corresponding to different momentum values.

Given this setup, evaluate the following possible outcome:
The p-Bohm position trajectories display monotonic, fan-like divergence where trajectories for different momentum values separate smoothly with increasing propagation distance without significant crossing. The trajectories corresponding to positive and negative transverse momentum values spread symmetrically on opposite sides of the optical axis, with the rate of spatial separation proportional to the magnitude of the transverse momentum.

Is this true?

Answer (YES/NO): YES